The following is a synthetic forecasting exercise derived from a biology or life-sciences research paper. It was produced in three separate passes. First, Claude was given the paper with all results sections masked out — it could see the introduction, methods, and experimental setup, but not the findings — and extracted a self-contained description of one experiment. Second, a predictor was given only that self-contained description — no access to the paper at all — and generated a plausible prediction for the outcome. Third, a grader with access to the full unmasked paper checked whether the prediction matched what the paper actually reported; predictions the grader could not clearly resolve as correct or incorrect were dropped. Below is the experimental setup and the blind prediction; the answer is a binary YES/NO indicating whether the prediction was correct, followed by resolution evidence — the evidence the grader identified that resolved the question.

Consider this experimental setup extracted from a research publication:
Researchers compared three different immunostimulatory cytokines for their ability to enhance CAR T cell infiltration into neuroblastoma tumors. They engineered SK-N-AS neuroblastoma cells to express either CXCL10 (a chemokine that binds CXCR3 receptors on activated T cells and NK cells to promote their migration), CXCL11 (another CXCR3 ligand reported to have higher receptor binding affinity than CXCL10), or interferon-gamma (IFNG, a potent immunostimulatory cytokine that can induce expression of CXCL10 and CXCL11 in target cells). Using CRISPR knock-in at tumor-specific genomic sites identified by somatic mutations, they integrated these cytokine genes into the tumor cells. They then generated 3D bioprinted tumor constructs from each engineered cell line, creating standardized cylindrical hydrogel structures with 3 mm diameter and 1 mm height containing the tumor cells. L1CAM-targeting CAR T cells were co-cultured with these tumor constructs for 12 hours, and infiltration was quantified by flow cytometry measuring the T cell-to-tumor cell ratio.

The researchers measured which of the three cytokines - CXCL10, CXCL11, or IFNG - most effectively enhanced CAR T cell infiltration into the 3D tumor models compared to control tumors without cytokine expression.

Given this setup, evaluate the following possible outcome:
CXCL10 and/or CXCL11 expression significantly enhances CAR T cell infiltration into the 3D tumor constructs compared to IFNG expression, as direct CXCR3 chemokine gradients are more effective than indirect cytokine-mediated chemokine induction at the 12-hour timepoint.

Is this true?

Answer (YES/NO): YES